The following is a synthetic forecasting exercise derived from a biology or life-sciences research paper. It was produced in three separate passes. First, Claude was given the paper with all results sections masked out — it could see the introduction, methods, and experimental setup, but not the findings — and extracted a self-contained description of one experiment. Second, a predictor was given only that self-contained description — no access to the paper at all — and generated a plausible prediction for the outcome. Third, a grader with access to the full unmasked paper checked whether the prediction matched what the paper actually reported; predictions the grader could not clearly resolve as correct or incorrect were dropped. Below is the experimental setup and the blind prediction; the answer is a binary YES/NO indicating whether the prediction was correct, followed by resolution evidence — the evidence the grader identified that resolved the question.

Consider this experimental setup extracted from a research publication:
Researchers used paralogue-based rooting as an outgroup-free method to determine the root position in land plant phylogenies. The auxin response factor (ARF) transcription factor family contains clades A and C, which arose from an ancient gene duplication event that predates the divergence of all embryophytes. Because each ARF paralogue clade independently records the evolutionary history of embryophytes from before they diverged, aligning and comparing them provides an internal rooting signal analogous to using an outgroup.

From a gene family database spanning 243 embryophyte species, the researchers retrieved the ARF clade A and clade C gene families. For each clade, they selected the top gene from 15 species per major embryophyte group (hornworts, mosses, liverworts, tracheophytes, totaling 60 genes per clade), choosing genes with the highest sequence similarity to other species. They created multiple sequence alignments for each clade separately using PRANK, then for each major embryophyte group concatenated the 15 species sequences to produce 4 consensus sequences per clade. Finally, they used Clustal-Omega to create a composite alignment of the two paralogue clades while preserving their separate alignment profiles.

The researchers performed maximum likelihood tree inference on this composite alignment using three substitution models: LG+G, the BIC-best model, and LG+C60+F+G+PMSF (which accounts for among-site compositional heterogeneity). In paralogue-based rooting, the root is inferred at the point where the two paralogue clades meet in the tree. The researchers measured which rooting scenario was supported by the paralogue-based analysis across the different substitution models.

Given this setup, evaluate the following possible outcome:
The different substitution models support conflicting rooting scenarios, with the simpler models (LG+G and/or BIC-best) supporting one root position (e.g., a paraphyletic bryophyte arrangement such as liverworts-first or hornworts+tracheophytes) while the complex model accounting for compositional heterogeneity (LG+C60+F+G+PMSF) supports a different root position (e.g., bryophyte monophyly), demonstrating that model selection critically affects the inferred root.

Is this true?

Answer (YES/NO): NO